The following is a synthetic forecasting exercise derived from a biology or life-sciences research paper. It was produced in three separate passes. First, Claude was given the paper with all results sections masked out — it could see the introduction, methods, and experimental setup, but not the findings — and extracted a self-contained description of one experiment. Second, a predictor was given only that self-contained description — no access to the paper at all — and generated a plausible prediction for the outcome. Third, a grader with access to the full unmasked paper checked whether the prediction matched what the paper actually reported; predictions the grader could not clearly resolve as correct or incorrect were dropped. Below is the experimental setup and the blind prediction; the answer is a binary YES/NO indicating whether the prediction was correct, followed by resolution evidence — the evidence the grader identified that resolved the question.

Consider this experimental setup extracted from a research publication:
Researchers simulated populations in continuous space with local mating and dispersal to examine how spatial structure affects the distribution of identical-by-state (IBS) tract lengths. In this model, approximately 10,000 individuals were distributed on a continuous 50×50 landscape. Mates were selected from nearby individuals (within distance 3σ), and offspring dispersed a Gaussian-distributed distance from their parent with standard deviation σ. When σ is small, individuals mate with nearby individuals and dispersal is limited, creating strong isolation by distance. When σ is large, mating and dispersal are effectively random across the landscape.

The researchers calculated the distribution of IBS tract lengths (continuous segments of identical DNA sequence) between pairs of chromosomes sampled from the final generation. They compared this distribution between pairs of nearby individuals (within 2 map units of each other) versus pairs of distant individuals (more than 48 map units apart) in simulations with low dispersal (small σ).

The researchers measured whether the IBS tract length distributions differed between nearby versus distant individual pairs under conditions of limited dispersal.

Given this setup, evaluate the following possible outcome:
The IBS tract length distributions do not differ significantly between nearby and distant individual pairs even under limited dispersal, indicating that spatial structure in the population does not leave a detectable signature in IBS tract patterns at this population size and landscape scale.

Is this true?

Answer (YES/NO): NO